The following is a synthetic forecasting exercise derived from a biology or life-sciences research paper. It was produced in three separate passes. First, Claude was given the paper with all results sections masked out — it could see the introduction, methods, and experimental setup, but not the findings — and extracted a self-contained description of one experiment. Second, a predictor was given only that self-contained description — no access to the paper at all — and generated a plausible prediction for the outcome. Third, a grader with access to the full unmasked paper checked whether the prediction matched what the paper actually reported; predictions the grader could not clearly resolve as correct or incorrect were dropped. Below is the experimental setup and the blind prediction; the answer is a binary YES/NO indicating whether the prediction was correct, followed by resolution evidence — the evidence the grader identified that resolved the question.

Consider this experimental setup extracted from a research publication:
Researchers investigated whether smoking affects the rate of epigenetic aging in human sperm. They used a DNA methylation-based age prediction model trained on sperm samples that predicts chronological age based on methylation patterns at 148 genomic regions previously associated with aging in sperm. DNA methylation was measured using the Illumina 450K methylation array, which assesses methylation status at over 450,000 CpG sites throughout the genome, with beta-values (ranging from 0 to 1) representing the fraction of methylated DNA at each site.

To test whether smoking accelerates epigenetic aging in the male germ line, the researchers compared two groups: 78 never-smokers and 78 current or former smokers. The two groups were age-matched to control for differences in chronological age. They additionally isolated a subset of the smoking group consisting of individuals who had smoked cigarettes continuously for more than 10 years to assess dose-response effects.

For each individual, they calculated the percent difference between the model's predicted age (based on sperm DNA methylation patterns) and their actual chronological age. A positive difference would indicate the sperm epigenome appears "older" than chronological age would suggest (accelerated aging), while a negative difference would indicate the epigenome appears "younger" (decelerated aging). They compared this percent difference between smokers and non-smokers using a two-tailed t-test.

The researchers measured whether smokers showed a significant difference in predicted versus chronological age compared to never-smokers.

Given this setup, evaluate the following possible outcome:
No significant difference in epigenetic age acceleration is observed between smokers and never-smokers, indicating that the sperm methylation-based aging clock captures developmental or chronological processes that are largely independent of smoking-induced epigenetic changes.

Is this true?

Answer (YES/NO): NO